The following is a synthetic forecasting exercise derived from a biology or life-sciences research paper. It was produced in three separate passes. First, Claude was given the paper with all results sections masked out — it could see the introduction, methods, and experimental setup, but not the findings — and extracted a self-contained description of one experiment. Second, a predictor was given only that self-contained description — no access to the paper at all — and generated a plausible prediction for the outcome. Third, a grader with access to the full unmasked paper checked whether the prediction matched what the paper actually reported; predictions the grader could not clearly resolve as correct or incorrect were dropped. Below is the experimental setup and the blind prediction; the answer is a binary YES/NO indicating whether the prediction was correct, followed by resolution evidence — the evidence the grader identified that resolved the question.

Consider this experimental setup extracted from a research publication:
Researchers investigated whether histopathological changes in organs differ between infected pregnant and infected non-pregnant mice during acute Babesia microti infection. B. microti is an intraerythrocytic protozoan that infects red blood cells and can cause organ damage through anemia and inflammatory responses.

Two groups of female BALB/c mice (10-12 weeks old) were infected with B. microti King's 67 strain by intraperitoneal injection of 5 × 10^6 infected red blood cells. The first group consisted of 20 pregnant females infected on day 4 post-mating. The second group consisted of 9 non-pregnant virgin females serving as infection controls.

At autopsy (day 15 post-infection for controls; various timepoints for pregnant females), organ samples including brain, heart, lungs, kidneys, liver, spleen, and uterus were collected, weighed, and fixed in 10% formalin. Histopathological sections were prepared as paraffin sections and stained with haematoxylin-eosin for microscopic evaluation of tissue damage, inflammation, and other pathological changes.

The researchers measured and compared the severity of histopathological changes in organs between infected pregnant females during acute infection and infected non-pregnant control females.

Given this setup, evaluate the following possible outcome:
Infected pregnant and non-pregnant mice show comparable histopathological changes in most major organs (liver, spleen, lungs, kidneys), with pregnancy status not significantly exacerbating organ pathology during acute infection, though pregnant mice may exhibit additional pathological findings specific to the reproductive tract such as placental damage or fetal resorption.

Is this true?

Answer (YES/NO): YES